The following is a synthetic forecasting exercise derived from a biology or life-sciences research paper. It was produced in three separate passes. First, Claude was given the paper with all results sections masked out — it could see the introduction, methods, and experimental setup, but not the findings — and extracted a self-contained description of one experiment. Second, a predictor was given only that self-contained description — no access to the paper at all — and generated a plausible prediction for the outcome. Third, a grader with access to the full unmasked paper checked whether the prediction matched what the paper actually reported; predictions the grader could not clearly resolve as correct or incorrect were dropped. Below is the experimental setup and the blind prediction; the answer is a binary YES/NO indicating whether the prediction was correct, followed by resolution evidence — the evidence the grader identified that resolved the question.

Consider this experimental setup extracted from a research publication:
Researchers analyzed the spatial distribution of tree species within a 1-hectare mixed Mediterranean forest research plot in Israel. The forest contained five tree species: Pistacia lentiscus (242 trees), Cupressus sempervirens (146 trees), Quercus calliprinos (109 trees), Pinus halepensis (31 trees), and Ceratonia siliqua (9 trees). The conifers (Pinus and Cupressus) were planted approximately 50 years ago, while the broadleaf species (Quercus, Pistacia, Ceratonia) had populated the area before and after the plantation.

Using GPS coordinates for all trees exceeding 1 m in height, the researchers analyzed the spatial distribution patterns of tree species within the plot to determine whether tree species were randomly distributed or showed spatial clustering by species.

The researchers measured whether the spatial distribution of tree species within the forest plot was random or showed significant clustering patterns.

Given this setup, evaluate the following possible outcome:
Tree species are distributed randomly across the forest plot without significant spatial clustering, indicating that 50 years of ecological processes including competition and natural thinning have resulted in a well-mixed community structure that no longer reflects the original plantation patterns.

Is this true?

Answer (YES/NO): NO